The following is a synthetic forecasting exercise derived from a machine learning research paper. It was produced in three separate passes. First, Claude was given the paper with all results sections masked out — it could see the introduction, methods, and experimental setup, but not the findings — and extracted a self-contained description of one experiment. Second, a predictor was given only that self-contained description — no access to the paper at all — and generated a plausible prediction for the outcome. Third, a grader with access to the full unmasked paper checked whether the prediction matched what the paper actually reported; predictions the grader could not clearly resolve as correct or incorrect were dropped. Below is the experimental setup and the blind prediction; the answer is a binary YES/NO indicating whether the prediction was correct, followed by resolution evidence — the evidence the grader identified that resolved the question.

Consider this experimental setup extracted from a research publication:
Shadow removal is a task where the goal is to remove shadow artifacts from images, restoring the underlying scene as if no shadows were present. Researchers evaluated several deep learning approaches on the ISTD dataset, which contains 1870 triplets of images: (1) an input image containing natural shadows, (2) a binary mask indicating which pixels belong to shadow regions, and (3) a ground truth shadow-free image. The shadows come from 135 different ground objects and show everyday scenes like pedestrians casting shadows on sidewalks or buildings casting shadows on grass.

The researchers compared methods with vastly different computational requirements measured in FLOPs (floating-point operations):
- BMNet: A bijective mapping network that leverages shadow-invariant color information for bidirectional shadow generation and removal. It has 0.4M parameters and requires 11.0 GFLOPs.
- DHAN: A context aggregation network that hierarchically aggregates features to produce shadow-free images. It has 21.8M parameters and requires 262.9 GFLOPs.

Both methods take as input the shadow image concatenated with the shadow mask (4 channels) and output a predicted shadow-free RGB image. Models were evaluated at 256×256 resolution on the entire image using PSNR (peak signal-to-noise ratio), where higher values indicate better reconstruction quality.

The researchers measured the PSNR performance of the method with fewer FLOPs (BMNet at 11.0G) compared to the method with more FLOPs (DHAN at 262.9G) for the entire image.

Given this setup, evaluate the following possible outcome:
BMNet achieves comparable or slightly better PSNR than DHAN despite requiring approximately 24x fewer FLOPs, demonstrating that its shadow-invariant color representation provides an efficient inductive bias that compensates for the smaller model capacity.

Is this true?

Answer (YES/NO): YES